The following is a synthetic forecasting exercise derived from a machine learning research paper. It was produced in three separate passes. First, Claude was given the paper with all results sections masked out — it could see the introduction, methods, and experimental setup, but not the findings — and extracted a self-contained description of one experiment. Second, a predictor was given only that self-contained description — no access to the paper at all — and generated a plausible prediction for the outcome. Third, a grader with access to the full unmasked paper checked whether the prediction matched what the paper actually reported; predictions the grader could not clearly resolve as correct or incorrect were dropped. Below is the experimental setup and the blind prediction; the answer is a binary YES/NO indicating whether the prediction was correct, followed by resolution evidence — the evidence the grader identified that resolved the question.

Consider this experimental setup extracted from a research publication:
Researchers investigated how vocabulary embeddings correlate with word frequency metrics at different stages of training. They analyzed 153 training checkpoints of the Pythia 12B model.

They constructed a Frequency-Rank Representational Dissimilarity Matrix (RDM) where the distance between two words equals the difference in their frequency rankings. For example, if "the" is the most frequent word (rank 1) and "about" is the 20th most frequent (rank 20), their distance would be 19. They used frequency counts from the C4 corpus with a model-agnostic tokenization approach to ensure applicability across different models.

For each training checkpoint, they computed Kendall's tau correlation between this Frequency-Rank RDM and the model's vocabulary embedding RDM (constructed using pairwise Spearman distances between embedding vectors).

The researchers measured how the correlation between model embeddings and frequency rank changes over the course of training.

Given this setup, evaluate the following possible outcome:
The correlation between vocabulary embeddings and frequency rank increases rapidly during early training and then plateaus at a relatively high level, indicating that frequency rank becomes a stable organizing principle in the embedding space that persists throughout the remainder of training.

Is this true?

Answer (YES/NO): NO